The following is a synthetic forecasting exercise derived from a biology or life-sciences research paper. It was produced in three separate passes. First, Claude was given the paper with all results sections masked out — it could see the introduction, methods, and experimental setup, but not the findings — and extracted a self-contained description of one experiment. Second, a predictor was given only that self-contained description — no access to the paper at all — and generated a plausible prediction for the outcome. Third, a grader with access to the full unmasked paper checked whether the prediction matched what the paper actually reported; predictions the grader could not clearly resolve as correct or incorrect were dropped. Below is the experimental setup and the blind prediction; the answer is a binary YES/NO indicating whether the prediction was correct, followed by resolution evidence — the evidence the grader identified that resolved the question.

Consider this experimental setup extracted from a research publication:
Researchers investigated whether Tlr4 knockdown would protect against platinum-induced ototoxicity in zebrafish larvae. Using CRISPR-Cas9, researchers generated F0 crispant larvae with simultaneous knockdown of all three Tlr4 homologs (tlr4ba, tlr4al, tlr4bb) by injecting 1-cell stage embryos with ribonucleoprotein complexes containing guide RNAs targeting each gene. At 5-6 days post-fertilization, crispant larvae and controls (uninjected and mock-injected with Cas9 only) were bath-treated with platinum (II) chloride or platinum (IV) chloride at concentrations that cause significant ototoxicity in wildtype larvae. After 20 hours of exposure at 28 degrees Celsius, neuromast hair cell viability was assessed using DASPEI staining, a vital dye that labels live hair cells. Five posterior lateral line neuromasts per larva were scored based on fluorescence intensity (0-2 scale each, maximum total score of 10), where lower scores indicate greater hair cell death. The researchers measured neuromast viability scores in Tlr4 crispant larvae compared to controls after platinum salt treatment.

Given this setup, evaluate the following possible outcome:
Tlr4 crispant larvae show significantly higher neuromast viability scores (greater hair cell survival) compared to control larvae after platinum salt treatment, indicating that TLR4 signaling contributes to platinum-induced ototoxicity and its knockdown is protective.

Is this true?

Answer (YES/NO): YES